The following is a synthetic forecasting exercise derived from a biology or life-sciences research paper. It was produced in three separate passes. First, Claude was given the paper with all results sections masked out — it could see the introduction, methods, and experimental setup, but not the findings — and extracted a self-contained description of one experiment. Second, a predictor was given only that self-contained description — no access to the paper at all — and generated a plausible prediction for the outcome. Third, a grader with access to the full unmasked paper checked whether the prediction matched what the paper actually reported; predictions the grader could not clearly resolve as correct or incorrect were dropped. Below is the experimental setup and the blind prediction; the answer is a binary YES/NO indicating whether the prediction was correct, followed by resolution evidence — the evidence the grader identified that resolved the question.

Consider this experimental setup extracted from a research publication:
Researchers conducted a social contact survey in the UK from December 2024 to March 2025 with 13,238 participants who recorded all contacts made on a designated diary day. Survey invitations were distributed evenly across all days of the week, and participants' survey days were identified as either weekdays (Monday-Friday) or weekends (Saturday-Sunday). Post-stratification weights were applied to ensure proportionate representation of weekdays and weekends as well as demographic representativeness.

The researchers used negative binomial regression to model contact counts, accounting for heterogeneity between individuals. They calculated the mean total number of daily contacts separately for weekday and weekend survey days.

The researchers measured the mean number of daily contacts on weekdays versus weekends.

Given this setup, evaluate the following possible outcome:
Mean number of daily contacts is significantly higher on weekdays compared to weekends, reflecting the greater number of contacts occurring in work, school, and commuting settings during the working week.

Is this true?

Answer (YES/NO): YES